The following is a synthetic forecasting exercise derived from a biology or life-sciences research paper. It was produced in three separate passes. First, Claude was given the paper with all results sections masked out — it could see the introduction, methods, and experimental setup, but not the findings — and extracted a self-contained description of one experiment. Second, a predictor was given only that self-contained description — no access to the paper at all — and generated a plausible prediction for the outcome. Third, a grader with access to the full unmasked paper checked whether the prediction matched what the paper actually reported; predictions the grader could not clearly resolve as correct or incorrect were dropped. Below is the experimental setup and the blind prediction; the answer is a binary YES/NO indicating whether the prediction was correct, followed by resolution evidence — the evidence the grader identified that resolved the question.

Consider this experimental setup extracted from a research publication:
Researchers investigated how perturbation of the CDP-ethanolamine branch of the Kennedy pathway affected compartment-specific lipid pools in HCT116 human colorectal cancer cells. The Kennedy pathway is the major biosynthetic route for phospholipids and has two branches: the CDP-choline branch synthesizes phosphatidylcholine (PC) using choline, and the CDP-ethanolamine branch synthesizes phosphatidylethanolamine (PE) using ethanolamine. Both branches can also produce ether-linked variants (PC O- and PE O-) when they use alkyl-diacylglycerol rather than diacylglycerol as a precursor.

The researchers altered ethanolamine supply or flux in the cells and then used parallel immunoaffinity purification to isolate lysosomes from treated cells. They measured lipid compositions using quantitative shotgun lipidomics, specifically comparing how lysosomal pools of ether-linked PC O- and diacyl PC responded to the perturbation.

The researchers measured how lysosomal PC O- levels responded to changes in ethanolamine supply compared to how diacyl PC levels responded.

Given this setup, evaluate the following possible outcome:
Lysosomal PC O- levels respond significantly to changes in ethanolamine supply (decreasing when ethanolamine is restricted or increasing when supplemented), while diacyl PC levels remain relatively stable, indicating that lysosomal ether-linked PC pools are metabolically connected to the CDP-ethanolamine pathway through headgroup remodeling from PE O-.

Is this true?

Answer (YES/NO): NO